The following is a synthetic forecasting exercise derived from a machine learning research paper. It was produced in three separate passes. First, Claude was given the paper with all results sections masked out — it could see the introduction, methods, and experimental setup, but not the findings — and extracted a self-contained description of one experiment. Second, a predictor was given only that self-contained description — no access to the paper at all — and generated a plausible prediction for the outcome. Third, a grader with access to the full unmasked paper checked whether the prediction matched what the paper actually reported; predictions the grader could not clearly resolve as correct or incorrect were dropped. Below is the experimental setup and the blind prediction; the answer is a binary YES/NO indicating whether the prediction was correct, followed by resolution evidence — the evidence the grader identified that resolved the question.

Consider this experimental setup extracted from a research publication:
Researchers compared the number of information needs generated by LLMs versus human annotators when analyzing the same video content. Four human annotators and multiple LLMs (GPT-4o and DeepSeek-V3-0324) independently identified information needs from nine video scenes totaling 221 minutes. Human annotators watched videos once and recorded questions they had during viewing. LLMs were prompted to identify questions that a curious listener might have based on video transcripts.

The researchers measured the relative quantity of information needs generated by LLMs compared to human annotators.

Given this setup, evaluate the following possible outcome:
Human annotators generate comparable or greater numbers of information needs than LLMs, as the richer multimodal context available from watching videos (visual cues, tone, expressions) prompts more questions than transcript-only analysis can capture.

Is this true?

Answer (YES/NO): NO